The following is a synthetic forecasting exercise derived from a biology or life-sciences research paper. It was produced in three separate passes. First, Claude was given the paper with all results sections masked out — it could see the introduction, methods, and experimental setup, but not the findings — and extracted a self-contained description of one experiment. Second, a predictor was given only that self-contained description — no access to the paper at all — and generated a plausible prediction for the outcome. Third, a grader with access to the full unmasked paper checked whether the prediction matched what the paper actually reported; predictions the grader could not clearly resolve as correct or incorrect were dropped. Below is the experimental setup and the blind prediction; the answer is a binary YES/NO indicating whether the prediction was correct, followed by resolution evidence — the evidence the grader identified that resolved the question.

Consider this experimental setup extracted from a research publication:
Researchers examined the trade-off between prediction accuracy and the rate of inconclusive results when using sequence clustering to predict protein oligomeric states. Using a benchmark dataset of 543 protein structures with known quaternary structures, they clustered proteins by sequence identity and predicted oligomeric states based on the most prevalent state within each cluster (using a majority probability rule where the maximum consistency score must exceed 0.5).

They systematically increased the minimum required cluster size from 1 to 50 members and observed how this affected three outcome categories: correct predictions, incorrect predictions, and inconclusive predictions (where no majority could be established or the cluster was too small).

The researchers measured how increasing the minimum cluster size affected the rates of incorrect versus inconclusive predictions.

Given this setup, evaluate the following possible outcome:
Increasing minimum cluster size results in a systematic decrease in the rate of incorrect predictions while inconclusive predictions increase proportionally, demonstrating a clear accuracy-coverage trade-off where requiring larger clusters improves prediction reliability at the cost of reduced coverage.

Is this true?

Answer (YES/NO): YES